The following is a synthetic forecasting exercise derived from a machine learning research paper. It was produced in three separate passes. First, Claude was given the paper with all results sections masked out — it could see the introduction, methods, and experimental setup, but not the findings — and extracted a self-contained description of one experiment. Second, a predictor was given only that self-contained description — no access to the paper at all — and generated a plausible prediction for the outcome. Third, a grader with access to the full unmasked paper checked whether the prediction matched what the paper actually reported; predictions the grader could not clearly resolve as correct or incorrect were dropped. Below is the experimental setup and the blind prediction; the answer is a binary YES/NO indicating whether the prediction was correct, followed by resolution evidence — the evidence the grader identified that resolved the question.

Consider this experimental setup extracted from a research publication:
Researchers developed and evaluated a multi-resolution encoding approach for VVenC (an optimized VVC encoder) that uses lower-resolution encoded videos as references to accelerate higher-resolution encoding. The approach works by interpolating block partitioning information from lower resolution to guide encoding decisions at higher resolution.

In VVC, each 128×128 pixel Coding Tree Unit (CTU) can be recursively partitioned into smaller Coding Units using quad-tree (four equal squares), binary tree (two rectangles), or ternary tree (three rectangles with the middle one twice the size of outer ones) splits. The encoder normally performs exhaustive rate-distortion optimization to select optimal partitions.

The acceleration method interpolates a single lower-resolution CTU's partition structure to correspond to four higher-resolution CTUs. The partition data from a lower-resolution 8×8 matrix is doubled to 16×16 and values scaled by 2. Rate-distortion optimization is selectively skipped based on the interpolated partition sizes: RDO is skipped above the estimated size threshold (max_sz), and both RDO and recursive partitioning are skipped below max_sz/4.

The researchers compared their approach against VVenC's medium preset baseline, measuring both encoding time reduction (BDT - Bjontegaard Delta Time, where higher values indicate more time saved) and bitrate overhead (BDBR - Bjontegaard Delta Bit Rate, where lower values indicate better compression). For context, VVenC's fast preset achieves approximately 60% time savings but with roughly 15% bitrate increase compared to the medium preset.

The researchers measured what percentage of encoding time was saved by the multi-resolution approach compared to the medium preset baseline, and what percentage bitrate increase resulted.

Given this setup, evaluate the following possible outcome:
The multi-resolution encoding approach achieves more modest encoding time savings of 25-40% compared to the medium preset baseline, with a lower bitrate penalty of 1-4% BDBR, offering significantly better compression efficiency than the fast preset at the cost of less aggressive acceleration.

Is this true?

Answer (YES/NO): NO